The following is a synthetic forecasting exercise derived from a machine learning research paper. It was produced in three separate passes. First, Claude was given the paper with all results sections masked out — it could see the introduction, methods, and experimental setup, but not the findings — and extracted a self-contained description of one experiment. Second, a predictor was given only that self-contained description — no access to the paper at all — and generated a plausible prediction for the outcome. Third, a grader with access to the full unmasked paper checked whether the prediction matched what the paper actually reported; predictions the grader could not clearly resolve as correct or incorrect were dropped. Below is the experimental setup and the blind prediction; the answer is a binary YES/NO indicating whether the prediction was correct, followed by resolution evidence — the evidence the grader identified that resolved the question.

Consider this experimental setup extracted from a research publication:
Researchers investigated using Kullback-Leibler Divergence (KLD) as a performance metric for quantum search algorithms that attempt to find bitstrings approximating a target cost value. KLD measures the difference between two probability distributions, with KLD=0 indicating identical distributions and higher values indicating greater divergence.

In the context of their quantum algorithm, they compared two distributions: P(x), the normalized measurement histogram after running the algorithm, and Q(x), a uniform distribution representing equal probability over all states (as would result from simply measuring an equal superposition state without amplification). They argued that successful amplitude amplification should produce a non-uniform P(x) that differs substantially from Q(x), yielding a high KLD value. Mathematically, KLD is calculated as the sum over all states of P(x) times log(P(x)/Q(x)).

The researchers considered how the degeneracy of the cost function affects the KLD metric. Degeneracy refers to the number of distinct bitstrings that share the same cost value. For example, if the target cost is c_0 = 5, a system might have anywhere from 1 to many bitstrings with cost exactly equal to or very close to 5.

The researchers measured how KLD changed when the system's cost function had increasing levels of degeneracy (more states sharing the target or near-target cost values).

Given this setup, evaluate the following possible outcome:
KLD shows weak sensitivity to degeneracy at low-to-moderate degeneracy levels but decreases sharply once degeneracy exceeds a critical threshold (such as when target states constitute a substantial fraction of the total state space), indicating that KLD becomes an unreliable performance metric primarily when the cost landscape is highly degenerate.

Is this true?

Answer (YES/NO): NO